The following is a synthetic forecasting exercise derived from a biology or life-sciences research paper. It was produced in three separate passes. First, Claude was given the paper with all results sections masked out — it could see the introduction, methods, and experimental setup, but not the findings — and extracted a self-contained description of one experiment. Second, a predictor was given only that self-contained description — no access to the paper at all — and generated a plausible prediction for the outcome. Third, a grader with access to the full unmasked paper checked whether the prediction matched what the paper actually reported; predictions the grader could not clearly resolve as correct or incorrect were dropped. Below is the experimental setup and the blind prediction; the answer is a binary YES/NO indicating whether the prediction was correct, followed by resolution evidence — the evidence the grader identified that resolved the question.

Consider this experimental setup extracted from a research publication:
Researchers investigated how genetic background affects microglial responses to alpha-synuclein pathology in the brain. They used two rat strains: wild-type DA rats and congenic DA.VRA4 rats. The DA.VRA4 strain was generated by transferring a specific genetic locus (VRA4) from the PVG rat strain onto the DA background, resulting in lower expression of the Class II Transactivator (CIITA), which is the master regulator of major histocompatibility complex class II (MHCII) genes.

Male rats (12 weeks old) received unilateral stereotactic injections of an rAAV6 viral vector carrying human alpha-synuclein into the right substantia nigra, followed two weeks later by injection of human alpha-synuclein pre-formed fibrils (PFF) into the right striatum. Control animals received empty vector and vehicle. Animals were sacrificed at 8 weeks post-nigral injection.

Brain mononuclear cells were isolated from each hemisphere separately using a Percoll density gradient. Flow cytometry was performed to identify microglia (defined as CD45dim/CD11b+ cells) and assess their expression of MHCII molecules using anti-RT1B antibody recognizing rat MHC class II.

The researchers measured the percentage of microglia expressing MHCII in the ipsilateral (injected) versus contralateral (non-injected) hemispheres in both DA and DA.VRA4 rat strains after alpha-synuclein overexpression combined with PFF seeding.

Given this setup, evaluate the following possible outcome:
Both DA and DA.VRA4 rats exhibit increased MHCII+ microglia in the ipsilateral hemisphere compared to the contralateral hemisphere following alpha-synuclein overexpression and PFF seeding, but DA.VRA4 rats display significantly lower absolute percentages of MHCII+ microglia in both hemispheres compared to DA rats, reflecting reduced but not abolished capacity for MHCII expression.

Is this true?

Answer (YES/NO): NO